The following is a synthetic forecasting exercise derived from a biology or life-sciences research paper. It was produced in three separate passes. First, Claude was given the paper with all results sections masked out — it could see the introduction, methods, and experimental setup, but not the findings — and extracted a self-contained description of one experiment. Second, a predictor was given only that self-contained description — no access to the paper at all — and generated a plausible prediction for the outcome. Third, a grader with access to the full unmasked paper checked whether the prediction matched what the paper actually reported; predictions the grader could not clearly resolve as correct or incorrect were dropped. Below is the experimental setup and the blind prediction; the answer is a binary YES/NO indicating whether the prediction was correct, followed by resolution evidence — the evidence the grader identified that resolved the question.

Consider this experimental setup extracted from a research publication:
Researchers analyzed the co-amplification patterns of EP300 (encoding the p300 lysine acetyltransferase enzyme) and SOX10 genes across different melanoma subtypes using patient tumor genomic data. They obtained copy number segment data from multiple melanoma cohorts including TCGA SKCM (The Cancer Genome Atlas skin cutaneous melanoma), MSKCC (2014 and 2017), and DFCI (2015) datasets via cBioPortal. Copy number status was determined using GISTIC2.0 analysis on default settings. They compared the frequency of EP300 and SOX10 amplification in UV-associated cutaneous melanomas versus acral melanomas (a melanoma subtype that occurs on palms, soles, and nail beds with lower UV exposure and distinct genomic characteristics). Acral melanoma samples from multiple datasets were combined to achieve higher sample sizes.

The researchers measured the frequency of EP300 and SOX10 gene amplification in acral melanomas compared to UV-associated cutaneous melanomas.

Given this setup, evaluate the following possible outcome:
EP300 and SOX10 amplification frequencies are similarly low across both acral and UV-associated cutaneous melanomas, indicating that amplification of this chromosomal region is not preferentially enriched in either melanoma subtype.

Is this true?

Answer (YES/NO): NO